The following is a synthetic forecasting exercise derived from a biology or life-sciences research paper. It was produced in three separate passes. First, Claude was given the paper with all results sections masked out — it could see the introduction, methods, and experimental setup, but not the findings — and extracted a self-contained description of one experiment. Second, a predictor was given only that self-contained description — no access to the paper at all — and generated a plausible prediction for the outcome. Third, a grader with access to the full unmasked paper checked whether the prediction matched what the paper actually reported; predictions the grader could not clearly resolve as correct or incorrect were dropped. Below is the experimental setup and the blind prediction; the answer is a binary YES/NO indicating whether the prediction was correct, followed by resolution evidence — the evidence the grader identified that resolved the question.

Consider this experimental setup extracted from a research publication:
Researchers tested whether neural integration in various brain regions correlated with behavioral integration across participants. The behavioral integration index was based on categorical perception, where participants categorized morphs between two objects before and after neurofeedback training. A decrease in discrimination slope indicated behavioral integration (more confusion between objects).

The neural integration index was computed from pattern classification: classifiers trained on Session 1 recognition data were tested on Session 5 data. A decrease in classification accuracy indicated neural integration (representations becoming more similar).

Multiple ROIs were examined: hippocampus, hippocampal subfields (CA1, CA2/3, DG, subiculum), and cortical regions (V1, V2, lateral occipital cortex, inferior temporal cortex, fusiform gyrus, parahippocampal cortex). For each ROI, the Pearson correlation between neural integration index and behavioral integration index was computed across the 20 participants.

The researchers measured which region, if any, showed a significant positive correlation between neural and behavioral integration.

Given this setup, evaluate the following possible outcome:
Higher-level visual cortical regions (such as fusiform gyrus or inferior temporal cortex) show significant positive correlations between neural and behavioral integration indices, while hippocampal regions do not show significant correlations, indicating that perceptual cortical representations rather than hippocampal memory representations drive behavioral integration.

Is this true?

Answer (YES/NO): NO